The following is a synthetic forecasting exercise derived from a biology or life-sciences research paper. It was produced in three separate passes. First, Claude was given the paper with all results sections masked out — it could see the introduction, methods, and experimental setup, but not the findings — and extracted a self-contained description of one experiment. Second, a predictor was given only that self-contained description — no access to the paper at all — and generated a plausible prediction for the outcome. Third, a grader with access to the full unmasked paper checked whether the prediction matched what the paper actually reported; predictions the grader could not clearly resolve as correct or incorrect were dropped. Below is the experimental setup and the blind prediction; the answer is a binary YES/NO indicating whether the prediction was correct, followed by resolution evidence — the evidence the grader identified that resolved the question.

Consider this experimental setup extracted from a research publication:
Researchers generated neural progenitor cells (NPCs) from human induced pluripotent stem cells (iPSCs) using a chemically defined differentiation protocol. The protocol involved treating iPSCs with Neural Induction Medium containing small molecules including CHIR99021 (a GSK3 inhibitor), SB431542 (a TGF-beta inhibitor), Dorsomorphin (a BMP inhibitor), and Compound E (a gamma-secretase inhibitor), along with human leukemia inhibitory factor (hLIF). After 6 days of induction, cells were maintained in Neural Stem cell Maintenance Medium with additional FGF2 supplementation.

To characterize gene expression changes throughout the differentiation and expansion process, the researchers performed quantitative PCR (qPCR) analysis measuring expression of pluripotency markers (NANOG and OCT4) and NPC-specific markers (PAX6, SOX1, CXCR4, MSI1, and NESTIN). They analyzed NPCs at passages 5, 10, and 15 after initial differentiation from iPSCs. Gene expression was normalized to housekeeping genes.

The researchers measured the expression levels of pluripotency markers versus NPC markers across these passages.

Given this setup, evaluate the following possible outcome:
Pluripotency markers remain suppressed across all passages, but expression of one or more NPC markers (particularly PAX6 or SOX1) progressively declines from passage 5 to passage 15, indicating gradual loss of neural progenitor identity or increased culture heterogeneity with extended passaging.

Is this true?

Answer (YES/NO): NO